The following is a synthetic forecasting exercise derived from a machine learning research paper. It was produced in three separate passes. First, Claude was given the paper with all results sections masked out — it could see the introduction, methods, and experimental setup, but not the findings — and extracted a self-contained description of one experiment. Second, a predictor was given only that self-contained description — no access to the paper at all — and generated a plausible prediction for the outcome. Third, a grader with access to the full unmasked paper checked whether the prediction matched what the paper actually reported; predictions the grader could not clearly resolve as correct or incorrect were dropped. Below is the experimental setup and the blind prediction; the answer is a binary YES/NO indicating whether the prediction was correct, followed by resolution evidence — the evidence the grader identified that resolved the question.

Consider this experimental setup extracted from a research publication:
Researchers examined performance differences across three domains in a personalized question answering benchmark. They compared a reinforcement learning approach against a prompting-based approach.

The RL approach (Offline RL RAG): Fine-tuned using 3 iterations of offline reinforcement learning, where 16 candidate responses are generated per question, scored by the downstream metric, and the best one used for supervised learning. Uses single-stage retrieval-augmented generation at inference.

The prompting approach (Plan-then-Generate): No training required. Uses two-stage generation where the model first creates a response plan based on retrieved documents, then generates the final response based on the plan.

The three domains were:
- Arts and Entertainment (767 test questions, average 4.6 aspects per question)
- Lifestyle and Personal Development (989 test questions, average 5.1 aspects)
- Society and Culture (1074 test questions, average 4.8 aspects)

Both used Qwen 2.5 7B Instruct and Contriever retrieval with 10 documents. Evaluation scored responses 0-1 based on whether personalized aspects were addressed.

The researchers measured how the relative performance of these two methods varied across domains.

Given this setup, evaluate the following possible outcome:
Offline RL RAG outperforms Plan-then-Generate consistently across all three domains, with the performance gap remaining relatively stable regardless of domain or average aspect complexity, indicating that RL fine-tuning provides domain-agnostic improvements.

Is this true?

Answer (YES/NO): NO